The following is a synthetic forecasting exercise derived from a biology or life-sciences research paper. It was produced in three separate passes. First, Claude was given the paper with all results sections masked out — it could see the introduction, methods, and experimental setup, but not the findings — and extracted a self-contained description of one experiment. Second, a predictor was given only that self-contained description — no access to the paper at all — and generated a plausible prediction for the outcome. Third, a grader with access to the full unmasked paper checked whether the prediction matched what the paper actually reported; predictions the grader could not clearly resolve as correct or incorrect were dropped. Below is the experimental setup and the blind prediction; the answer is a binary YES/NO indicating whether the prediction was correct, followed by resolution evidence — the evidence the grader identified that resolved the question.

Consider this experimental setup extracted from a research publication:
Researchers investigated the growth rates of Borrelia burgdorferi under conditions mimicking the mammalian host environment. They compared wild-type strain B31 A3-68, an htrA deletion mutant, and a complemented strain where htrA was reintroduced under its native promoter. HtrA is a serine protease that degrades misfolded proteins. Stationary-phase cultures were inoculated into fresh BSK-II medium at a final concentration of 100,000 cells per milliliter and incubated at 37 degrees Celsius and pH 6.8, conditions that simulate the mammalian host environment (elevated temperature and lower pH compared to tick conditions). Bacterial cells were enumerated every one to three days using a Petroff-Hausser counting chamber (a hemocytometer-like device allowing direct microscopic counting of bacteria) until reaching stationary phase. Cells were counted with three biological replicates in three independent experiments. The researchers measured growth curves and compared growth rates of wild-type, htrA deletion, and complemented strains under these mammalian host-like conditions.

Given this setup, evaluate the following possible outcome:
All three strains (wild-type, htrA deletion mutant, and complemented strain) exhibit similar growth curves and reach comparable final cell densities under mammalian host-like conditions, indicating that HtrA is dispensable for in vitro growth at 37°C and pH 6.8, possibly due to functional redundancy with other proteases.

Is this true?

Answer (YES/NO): NO